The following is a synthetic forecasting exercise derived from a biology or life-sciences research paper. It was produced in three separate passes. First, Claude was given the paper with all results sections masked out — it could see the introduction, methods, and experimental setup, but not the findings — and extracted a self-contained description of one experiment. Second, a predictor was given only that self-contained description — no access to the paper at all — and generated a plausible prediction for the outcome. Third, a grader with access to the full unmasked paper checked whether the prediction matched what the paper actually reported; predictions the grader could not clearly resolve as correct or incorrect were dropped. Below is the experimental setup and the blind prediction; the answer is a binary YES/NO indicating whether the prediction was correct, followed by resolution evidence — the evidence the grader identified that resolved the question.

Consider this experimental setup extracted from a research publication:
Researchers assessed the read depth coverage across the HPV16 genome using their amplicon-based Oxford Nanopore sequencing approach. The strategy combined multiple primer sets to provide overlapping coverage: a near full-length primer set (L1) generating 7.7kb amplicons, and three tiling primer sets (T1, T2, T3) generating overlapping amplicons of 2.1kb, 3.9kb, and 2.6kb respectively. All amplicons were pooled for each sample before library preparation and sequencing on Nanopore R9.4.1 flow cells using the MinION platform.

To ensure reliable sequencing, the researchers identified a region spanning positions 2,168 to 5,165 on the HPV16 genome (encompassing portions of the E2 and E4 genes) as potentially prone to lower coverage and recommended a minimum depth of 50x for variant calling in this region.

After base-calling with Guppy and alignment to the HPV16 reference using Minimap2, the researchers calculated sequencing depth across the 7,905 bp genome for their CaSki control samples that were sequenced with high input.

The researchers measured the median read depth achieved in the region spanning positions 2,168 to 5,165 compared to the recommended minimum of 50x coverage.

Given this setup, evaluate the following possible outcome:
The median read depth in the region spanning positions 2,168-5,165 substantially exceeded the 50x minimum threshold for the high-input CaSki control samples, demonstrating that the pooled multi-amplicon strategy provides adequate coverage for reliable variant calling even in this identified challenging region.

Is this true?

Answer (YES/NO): YES